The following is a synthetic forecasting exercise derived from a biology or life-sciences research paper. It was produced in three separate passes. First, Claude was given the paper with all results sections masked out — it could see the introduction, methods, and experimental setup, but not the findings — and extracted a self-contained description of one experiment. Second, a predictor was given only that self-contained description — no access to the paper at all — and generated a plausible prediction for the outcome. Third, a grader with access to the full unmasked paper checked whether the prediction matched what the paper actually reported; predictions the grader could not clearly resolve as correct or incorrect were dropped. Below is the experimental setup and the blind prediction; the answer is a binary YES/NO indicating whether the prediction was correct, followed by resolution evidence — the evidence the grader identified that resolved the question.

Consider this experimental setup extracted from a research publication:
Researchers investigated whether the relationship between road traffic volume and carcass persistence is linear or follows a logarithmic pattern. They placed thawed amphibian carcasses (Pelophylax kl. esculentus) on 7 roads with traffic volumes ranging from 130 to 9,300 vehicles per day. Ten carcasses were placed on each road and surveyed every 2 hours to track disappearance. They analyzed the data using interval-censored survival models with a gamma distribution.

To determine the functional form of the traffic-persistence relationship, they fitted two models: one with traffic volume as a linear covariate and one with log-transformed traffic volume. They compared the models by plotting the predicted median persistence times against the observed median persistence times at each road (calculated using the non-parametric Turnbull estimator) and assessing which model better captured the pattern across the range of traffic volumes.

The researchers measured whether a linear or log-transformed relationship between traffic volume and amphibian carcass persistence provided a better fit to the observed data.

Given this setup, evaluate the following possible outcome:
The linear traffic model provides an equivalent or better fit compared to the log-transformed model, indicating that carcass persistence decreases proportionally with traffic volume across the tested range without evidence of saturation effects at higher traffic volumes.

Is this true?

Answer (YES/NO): NO